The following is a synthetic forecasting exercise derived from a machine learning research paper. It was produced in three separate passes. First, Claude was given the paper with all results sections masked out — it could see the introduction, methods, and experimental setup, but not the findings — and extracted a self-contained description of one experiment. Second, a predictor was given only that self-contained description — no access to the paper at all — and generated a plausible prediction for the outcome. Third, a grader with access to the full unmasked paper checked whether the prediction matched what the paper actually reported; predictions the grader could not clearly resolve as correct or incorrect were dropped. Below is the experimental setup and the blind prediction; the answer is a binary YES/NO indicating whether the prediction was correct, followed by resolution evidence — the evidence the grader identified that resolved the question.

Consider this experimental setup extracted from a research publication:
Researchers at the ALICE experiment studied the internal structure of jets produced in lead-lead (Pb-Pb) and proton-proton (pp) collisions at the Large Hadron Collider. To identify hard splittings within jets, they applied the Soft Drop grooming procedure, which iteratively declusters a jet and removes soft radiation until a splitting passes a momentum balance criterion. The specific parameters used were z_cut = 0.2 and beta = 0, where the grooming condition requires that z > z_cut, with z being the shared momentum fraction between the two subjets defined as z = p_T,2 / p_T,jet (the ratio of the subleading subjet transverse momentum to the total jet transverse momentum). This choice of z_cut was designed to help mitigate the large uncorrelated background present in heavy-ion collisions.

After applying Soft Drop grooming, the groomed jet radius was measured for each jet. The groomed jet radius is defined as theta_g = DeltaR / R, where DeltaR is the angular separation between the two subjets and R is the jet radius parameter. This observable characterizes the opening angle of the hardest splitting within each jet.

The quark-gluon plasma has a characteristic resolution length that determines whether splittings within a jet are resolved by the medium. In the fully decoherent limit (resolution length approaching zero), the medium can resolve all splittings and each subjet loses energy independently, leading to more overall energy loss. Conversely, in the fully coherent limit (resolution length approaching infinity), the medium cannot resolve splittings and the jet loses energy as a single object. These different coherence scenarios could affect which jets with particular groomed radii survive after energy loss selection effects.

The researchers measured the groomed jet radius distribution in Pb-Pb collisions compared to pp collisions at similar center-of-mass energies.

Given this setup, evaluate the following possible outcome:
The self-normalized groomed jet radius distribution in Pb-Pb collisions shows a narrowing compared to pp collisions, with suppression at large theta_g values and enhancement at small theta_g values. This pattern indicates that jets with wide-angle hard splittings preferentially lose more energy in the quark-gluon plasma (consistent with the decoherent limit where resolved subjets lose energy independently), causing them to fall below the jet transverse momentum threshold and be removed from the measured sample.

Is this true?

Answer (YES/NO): YES